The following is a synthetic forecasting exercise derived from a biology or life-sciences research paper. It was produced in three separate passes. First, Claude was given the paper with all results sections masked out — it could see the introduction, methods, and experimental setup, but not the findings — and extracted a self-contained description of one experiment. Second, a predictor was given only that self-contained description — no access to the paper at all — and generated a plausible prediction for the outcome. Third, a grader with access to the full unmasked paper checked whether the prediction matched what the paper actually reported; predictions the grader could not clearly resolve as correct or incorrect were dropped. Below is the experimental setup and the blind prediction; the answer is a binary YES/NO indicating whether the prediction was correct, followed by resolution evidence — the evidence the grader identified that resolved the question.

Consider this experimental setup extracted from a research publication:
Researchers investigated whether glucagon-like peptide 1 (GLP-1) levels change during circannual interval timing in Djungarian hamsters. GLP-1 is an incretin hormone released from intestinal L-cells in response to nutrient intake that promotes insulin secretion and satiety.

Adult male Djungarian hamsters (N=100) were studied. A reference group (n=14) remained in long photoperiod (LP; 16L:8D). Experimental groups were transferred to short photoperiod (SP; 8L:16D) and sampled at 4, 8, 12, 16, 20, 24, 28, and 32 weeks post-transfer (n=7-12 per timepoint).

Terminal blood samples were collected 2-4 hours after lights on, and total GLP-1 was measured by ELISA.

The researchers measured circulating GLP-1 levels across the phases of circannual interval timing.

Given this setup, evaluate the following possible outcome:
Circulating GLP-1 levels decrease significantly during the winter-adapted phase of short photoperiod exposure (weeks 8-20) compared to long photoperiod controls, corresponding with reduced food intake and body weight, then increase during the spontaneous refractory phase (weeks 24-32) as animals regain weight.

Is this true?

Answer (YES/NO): NO